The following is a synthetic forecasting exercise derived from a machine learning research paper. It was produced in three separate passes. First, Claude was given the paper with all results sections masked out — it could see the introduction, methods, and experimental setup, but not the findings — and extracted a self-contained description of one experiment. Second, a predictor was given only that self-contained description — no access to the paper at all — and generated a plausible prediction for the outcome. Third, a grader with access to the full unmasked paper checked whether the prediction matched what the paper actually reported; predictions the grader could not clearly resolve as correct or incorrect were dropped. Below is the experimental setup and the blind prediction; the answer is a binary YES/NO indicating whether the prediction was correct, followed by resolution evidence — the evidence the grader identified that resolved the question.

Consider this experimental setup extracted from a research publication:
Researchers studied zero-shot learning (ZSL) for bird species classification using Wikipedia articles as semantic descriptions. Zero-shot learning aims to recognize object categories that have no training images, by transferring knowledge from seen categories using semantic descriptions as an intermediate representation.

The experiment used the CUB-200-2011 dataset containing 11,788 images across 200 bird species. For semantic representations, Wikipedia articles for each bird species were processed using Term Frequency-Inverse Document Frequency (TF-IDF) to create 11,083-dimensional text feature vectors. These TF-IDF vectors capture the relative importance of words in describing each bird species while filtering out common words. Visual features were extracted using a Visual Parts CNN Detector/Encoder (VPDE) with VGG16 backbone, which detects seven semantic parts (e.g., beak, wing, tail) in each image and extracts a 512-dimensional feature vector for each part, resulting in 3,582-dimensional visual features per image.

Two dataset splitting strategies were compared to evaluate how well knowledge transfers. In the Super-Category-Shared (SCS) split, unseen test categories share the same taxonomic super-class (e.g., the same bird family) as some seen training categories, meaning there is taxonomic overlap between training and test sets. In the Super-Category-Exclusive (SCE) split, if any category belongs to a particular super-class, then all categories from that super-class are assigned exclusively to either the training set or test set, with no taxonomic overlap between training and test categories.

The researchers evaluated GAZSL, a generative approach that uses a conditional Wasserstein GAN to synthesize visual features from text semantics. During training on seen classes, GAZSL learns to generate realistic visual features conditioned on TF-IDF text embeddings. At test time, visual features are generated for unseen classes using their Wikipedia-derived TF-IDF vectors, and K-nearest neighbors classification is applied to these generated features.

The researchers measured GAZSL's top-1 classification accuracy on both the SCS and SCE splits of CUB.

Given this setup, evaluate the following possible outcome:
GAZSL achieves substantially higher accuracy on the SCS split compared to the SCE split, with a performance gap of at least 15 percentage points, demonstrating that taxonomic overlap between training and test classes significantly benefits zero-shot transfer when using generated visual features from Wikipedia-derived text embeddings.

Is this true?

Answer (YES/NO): YES